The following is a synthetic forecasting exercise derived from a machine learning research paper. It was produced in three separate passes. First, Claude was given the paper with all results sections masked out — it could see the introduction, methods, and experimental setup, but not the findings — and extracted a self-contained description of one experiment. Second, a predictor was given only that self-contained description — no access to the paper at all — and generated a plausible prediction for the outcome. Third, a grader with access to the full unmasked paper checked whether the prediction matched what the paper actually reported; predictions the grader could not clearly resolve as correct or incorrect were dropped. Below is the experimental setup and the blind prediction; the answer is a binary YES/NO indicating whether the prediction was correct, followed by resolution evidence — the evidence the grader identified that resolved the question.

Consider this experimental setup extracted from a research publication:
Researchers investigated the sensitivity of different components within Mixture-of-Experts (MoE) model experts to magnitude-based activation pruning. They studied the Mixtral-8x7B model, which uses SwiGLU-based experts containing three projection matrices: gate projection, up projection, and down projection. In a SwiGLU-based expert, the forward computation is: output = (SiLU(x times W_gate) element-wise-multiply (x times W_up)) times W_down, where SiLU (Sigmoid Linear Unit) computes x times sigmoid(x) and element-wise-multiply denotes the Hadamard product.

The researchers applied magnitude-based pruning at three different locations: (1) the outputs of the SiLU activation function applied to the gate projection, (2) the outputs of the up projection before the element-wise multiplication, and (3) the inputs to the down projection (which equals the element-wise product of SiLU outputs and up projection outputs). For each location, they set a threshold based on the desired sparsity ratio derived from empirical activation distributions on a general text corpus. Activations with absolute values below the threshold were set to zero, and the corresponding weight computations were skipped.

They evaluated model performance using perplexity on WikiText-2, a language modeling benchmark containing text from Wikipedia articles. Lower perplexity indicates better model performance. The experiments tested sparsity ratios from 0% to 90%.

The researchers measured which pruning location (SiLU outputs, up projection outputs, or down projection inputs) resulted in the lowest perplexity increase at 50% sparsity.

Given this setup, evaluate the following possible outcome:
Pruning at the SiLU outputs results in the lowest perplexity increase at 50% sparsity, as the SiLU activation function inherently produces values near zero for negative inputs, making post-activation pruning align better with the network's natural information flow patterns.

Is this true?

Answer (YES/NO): NO